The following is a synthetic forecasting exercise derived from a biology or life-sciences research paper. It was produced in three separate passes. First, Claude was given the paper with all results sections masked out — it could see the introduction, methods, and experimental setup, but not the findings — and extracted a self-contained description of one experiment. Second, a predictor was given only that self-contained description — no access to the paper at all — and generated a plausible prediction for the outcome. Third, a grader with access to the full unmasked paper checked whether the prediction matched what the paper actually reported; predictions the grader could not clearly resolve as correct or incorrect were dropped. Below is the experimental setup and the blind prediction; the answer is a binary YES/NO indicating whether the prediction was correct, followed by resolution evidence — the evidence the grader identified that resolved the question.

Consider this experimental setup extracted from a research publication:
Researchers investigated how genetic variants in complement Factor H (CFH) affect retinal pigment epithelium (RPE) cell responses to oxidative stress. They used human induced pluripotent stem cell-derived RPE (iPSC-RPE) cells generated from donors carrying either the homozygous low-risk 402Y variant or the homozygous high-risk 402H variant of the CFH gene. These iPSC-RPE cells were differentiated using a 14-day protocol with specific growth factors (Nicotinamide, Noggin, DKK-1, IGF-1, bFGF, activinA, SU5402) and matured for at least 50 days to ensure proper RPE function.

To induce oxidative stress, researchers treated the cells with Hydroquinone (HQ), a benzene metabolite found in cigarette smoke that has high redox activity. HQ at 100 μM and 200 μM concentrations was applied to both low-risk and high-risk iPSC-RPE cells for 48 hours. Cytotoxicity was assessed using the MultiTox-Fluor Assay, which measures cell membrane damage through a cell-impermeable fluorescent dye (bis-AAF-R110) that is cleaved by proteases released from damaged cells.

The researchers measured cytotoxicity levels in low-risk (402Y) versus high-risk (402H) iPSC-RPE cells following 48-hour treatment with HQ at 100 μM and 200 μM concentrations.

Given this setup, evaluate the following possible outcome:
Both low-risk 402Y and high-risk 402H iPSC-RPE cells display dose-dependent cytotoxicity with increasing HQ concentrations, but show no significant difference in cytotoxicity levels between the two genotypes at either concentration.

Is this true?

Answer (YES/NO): NO